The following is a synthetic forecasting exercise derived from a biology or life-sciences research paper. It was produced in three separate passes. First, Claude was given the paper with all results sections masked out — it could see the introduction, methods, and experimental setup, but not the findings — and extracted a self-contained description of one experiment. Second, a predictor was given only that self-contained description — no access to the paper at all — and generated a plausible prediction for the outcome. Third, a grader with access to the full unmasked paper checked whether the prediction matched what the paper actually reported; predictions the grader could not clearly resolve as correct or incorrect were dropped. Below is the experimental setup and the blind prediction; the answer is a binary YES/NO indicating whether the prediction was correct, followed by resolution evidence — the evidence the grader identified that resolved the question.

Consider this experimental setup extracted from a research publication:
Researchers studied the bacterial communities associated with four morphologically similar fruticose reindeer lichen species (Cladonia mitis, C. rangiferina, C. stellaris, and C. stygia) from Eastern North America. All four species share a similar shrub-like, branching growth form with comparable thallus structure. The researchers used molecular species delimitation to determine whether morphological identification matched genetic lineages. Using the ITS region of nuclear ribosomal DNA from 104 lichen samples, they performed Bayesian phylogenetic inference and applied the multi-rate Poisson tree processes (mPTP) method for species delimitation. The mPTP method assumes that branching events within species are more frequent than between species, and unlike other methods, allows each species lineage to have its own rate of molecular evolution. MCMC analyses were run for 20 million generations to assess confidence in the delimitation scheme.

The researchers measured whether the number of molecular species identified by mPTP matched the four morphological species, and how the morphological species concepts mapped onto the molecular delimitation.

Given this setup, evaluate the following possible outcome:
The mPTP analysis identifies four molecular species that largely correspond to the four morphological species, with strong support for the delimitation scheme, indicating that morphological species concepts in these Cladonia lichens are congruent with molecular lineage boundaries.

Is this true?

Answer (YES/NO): NO